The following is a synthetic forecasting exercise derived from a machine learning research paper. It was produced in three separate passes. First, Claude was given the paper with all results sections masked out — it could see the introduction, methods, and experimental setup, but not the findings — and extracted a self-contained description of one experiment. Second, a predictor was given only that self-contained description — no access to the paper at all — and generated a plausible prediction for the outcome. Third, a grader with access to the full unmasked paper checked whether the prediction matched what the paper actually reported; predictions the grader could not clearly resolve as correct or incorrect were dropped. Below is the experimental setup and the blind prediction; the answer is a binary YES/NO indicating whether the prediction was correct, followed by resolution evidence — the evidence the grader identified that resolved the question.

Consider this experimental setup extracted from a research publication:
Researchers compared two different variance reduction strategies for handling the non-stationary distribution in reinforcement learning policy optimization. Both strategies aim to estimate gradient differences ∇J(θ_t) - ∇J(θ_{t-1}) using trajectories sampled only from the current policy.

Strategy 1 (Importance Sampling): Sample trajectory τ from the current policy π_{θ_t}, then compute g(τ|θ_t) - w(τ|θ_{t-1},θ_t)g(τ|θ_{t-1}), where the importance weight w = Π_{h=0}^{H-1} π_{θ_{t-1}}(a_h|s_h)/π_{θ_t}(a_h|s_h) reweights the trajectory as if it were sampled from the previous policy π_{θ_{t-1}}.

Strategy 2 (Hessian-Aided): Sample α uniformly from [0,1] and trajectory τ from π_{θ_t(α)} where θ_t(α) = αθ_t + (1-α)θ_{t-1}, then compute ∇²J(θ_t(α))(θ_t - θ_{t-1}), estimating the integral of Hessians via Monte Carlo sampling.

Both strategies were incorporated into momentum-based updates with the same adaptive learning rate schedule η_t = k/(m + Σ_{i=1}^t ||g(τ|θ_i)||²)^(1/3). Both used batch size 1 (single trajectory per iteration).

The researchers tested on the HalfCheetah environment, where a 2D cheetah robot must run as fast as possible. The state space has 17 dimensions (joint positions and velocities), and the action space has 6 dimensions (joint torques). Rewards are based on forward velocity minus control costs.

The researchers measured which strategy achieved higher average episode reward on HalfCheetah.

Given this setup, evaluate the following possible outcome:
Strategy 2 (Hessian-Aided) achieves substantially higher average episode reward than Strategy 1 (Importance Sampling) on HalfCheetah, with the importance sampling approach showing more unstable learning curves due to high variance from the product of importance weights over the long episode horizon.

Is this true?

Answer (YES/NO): NO